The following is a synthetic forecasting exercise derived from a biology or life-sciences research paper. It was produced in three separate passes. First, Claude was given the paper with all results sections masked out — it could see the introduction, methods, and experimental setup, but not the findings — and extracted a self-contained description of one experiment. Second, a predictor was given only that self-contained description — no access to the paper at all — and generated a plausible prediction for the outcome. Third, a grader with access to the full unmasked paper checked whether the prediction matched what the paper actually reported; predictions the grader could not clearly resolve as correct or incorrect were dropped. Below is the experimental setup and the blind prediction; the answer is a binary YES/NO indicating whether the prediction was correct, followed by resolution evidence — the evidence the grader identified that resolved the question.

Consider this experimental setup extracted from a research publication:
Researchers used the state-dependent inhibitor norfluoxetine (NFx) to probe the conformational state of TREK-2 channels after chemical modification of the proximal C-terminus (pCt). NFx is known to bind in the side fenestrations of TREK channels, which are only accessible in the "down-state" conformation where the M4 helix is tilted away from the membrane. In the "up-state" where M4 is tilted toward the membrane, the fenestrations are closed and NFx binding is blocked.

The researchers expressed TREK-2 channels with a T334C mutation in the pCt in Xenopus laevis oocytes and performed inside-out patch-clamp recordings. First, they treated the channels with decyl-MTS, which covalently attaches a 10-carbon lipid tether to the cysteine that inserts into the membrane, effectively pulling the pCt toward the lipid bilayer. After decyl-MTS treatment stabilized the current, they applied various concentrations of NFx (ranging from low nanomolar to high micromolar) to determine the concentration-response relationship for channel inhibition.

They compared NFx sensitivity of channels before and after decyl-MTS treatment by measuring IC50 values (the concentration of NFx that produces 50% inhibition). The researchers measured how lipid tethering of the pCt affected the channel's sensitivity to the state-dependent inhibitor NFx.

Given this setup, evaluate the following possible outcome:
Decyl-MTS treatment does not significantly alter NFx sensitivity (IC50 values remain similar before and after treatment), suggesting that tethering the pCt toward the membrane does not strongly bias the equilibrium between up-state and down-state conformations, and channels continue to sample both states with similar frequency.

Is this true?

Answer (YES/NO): NO